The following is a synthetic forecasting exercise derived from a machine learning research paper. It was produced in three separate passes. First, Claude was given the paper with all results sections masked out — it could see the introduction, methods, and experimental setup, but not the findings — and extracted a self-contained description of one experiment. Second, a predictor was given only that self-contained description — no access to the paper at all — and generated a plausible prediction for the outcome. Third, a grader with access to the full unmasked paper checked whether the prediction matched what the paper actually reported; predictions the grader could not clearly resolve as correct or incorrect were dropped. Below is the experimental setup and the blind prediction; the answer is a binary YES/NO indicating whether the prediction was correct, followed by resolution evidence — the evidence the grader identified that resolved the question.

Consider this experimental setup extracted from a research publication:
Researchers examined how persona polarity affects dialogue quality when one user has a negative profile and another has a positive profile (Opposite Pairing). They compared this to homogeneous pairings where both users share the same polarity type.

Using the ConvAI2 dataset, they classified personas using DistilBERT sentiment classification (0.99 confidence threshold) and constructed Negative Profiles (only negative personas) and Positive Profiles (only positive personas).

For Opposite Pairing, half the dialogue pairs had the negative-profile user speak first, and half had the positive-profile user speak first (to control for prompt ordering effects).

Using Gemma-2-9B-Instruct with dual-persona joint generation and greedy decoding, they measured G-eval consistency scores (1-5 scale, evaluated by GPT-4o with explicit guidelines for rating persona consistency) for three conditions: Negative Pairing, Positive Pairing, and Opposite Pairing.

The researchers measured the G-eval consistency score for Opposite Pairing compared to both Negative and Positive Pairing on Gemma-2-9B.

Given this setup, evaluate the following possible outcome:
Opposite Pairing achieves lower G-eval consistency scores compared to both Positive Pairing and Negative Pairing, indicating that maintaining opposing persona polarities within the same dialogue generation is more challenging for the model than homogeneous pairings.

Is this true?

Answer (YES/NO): YES